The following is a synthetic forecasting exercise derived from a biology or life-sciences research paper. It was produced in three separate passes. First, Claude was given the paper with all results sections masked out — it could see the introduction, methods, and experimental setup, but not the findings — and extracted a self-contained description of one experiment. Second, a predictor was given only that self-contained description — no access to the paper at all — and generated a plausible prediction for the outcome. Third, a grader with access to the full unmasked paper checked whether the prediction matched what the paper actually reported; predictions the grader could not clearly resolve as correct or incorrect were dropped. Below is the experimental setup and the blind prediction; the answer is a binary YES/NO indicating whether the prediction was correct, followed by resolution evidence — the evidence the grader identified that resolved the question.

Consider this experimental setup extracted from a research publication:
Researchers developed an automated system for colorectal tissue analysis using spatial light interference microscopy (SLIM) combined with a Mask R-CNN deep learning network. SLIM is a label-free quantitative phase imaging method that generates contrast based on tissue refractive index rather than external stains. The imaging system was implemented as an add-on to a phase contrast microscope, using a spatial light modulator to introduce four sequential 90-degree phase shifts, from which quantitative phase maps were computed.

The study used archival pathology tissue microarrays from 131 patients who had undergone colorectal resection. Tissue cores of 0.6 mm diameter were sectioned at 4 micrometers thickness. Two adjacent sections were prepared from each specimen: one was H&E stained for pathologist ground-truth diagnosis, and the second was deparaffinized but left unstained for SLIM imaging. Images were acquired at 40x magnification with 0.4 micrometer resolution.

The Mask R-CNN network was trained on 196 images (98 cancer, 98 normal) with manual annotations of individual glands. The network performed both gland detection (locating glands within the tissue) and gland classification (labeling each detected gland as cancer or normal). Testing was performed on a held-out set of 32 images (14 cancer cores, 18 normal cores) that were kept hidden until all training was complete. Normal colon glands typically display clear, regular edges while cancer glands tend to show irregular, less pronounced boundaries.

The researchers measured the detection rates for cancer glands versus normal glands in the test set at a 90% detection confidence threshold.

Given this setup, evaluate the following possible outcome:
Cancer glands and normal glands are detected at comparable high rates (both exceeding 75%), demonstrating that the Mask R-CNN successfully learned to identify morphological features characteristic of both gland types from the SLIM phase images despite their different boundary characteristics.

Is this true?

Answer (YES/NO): NO